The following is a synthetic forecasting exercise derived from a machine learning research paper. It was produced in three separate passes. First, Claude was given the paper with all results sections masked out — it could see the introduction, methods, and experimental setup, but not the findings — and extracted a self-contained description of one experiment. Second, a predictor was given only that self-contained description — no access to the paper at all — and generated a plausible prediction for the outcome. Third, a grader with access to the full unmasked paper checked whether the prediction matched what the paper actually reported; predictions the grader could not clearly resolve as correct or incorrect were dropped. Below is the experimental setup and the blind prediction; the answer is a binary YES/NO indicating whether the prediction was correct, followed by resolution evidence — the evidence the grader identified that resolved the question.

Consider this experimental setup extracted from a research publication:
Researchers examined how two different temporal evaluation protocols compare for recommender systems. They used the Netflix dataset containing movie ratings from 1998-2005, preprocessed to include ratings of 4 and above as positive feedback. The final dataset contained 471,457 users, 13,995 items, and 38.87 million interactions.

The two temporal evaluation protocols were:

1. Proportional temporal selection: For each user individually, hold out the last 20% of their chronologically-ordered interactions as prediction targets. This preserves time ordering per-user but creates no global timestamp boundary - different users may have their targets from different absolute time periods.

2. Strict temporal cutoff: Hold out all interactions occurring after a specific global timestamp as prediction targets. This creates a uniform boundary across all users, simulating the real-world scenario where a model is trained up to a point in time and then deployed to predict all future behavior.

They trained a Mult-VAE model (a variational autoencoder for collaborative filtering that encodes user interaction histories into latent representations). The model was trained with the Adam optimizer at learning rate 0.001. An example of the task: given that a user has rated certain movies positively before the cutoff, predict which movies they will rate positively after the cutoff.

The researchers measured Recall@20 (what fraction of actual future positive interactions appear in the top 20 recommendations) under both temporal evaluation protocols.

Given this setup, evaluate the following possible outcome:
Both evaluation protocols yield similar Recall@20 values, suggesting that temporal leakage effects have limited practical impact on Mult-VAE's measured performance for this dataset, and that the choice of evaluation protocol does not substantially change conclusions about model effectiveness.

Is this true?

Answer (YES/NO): NO